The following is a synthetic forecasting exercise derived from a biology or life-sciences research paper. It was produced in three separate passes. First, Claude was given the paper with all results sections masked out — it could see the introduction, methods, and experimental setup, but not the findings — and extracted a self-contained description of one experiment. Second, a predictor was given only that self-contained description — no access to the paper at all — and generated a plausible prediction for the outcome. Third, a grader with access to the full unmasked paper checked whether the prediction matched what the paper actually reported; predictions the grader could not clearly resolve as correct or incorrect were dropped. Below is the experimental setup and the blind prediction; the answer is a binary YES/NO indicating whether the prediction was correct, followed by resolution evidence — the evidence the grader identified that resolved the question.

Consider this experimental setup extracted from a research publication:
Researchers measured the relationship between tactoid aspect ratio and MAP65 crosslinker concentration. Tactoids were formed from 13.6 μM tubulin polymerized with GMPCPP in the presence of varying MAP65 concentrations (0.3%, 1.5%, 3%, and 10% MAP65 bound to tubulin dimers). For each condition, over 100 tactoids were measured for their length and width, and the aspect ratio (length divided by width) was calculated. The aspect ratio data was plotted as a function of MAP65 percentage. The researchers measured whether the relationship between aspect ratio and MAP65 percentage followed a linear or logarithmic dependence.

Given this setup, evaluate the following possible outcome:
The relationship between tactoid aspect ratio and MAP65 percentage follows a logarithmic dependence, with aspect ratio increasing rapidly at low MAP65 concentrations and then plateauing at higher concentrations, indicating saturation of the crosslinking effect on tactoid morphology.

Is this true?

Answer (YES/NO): NO